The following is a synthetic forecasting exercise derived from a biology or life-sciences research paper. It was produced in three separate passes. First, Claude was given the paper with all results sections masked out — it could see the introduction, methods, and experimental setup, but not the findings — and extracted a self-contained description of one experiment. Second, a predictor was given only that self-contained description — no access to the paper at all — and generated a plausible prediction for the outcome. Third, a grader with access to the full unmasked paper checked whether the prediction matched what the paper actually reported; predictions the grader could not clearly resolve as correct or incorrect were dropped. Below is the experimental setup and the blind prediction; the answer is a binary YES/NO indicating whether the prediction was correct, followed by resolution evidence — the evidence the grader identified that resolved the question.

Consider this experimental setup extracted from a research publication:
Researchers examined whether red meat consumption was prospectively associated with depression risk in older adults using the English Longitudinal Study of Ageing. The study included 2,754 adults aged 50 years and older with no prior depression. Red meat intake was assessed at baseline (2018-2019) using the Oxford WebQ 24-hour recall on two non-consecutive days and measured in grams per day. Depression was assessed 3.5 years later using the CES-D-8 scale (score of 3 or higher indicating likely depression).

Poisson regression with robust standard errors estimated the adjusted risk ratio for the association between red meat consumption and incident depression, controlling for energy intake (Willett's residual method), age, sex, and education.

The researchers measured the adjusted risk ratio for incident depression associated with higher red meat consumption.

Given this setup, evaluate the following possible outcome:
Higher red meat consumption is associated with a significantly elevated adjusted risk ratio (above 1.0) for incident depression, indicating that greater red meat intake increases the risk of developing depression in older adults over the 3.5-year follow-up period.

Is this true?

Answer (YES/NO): NO